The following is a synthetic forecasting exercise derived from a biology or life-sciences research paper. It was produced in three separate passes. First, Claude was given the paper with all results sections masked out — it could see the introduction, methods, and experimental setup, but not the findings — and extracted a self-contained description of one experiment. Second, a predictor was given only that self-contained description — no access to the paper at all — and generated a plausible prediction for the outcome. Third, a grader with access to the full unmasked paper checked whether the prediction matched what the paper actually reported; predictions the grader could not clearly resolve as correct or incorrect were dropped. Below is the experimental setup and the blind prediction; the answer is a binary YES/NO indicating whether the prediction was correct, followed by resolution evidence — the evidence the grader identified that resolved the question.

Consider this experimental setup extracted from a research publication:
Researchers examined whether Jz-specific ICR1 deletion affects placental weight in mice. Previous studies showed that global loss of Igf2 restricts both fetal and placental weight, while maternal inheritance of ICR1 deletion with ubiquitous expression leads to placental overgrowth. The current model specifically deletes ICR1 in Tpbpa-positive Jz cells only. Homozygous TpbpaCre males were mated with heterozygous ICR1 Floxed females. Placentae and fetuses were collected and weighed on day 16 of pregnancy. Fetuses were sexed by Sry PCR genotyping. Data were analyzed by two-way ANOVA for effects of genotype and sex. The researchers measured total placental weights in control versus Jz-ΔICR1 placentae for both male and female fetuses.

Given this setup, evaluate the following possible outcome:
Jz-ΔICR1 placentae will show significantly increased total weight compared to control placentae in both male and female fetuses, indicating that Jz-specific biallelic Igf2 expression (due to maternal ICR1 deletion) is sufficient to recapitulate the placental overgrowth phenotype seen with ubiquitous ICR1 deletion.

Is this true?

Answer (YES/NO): NO